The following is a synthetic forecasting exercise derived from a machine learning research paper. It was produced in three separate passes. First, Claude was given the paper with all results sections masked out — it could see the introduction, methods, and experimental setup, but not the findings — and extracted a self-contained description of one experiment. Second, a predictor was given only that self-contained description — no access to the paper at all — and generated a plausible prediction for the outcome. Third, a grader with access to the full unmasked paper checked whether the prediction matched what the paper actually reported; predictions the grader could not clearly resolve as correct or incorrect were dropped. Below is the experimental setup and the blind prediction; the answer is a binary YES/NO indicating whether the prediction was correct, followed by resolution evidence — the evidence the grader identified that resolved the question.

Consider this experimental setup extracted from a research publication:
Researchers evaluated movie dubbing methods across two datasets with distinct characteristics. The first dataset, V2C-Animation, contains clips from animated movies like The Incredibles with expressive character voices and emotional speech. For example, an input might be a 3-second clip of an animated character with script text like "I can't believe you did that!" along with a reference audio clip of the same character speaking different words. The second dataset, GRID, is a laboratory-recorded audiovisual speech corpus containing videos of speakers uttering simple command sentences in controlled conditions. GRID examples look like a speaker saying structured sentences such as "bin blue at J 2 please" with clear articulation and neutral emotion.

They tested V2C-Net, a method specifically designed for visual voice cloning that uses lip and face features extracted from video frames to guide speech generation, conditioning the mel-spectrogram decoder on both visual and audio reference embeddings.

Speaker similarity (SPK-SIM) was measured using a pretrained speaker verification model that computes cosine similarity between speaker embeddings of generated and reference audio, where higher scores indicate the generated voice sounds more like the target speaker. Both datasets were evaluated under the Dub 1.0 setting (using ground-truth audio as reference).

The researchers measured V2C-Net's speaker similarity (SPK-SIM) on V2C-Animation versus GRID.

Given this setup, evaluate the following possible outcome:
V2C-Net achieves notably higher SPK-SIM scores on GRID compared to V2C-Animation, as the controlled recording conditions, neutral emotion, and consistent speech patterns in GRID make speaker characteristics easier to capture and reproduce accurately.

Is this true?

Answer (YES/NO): YES